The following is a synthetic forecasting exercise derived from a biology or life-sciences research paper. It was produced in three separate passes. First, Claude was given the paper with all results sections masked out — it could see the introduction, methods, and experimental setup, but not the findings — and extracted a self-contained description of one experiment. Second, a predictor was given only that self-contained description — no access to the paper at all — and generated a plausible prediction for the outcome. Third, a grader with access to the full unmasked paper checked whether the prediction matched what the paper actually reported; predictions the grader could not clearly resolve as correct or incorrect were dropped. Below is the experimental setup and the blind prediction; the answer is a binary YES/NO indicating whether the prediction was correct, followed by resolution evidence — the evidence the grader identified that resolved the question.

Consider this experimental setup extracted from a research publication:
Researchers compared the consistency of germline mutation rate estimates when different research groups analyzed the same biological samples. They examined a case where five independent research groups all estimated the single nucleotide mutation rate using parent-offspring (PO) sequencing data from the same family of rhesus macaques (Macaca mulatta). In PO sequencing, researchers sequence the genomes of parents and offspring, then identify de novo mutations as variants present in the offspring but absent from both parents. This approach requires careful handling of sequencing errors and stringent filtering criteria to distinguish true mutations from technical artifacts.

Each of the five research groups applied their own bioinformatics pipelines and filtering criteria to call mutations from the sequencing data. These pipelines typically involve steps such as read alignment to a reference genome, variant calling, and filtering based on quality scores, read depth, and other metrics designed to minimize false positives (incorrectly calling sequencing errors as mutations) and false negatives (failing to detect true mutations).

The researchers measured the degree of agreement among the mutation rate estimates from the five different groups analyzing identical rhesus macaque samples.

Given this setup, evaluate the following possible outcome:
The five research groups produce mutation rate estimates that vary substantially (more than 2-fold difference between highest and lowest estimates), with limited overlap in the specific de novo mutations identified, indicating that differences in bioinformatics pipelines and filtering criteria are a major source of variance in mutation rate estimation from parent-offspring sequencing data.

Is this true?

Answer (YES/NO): NO